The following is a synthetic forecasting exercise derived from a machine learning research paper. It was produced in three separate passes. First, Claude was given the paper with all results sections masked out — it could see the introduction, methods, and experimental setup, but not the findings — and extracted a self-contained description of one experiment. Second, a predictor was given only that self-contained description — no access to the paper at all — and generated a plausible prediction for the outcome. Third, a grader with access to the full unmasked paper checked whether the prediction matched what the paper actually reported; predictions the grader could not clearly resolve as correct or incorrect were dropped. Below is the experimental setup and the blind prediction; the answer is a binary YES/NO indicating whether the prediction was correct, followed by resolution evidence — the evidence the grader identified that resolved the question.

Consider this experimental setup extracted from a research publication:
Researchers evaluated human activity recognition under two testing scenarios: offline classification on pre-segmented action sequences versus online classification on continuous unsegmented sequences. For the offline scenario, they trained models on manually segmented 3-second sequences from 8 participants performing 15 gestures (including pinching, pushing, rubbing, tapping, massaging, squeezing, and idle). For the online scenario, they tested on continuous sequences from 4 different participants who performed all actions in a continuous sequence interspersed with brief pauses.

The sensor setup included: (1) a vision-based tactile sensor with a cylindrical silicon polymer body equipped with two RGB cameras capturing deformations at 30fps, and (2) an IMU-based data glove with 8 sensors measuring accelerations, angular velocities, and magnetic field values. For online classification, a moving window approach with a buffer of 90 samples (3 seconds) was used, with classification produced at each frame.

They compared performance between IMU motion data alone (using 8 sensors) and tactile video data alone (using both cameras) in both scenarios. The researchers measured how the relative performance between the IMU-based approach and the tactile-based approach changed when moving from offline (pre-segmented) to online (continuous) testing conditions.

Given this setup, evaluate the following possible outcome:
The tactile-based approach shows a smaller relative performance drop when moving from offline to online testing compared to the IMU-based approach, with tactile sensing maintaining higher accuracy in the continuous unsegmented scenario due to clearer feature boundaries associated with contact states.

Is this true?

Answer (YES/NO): NO